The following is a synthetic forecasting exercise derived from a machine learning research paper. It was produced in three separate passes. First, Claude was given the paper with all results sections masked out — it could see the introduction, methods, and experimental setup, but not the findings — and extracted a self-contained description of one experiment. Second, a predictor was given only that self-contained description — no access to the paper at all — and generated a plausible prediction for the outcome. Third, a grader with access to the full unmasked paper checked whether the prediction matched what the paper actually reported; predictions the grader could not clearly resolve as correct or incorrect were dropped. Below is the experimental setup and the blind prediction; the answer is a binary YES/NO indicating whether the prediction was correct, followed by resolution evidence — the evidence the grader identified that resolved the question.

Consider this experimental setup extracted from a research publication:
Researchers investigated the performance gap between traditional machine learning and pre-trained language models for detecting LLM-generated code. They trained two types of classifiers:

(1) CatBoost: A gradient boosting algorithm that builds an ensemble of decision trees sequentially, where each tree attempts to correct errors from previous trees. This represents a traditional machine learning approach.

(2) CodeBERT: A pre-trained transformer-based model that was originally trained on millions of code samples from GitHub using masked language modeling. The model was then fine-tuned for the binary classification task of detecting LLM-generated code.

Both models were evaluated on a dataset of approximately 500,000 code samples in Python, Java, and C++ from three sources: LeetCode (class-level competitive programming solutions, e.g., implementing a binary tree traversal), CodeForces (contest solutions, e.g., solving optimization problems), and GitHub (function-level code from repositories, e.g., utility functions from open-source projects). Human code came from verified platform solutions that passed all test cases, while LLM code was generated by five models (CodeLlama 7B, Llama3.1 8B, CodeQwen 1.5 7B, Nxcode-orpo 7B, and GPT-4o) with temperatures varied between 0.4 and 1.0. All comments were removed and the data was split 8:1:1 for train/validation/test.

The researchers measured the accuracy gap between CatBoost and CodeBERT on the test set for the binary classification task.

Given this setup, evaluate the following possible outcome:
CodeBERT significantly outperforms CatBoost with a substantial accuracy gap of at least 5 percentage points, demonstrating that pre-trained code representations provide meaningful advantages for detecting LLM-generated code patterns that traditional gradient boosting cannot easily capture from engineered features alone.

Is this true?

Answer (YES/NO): YES